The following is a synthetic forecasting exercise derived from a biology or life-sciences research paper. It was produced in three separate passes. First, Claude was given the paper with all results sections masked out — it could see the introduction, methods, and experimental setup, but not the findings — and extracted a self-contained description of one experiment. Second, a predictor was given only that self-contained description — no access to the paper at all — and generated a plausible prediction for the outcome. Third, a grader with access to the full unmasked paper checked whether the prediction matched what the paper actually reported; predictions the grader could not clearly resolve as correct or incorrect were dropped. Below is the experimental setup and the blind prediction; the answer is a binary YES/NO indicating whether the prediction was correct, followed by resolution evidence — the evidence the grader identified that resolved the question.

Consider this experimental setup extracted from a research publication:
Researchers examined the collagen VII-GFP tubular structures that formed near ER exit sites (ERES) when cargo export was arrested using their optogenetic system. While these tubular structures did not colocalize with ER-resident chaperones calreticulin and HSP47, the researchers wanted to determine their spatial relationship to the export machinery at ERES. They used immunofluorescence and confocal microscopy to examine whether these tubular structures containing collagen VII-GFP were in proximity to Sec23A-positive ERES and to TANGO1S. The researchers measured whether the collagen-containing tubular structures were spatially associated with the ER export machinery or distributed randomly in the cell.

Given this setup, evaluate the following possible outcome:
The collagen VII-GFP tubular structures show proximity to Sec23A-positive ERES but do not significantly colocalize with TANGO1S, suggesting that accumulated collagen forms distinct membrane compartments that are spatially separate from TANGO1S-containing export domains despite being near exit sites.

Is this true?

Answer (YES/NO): NO